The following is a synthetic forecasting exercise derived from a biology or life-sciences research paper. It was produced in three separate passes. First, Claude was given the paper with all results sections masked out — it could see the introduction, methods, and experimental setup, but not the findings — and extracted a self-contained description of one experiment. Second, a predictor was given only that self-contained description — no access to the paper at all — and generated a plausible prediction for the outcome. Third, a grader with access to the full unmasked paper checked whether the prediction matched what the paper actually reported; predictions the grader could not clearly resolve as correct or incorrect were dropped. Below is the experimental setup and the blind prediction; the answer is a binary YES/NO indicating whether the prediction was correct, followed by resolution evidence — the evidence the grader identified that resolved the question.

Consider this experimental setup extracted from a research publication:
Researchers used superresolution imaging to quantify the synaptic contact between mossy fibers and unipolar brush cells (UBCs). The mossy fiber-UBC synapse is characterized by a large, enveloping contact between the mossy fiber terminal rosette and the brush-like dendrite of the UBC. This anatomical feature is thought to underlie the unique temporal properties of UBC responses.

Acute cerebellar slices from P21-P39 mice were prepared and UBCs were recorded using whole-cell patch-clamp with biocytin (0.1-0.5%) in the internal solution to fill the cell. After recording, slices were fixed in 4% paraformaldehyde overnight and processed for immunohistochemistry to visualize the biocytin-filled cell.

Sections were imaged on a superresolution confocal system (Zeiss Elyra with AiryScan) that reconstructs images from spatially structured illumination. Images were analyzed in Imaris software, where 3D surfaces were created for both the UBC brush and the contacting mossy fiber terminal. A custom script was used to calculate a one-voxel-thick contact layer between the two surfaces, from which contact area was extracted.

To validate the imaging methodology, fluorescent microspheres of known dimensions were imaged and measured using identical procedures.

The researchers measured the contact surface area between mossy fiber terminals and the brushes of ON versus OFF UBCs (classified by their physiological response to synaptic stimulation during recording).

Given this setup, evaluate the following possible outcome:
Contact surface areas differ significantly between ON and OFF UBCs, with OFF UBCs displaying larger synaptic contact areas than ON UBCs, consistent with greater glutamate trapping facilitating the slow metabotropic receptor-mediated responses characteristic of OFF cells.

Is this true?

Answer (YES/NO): NO